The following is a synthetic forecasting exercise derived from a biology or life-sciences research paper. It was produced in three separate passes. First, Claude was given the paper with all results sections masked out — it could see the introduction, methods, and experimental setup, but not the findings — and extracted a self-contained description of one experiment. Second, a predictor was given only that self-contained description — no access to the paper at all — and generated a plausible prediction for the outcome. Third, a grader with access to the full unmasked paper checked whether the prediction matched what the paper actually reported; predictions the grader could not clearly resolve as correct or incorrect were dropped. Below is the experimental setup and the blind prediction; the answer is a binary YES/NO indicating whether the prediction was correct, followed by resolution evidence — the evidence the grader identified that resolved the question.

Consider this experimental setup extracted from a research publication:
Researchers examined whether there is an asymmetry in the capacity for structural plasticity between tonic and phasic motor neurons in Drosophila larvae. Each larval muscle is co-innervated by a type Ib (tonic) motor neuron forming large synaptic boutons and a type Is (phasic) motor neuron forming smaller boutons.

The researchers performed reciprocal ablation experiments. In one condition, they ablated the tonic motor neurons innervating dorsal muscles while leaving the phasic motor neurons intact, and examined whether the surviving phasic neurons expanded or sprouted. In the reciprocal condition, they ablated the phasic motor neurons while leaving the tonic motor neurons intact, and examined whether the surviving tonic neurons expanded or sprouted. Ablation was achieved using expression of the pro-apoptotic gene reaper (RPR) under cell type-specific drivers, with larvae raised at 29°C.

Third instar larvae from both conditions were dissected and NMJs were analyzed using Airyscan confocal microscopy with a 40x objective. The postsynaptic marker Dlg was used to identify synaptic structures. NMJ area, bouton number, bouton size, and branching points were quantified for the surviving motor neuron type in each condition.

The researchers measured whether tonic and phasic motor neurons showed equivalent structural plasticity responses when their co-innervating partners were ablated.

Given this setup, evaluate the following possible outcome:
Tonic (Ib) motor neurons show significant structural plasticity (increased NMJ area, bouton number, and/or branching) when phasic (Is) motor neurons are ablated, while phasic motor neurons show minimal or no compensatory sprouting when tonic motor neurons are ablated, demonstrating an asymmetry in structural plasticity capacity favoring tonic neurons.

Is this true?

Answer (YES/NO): NO